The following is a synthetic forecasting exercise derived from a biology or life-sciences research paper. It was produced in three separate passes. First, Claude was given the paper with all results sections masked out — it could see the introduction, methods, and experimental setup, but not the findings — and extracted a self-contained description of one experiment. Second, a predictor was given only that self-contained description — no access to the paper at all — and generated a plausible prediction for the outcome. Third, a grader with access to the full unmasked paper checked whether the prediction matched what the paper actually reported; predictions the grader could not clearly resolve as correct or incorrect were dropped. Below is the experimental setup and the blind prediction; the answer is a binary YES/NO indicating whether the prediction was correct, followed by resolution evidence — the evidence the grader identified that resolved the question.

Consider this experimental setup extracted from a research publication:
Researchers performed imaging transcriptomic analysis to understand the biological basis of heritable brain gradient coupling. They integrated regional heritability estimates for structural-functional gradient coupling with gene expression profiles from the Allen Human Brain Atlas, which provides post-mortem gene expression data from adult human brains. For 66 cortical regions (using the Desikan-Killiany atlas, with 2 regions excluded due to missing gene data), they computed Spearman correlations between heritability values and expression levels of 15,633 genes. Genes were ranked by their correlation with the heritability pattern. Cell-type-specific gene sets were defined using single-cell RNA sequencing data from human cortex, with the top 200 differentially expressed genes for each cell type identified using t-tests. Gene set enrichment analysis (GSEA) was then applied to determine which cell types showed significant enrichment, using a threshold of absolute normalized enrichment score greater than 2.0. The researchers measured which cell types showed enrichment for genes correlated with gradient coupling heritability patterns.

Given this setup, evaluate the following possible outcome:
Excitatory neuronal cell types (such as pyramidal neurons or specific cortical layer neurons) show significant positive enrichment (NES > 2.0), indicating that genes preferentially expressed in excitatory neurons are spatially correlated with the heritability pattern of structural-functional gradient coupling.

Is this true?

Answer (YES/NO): YES